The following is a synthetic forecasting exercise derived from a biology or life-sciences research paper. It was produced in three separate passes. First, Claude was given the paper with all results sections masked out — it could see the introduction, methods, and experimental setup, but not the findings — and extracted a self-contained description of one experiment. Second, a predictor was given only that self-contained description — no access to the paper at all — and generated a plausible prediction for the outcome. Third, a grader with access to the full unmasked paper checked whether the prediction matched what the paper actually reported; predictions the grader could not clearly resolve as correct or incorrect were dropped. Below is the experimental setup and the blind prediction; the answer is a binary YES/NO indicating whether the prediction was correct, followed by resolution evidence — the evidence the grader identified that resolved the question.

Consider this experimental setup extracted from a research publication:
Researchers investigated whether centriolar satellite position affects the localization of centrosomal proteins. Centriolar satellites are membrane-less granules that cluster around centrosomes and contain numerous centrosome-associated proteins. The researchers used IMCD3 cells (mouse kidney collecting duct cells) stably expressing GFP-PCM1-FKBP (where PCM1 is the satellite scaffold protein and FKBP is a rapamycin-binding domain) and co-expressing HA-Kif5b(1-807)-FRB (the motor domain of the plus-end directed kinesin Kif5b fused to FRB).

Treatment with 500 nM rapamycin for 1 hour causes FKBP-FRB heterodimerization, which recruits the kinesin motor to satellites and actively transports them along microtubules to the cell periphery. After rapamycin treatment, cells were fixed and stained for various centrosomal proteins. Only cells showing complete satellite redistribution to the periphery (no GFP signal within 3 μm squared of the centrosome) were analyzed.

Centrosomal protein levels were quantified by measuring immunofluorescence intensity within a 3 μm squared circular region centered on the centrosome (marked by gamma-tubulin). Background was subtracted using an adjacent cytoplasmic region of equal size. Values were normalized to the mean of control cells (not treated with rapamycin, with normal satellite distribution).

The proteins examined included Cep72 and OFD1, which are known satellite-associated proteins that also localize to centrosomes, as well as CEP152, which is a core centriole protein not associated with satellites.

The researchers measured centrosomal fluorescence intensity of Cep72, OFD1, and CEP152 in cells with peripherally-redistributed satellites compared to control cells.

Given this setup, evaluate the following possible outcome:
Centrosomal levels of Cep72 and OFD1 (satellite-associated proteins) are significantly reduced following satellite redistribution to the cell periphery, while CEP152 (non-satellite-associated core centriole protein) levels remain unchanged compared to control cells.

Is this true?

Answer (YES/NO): YES